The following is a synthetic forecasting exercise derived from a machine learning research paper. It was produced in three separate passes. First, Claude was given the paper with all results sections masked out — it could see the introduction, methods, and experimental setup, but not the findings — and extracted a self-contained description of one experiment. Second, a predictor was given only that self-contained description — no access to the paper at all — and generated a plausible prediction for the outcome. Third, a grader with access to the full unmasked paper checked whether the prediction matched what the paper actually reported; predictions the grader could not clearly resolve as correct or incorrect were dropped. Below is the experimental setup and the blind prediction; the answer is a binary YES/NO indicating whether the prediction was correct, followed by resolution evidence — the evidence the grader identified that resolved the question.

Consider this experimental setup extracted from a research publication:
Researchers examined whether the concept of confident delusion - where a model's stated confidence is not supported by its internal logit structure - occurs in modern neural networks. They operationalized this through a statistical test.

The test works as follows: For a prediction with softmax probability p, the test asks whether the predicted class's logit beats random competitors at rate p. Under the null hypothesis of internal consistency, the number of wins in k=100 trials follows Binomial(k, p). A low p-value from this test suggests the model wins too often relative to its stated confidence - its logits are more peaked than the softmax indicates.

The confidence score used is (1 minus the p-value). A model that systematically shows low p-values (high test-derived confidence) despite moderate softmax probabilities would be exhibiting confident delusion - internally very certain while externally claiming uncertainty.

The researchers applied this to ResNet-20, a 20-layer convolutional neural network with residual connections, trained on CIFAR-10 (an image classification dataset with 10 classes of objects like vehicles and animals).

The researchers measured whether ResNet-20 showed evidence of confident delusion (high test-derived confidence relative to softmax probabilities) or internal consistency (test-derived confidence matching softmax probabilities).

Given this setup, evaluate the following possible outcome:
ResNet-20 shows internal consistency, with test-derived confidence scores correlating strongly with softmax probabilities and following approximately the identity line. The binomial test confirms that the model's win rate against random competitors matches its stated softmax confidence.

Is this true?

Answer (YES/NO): NO